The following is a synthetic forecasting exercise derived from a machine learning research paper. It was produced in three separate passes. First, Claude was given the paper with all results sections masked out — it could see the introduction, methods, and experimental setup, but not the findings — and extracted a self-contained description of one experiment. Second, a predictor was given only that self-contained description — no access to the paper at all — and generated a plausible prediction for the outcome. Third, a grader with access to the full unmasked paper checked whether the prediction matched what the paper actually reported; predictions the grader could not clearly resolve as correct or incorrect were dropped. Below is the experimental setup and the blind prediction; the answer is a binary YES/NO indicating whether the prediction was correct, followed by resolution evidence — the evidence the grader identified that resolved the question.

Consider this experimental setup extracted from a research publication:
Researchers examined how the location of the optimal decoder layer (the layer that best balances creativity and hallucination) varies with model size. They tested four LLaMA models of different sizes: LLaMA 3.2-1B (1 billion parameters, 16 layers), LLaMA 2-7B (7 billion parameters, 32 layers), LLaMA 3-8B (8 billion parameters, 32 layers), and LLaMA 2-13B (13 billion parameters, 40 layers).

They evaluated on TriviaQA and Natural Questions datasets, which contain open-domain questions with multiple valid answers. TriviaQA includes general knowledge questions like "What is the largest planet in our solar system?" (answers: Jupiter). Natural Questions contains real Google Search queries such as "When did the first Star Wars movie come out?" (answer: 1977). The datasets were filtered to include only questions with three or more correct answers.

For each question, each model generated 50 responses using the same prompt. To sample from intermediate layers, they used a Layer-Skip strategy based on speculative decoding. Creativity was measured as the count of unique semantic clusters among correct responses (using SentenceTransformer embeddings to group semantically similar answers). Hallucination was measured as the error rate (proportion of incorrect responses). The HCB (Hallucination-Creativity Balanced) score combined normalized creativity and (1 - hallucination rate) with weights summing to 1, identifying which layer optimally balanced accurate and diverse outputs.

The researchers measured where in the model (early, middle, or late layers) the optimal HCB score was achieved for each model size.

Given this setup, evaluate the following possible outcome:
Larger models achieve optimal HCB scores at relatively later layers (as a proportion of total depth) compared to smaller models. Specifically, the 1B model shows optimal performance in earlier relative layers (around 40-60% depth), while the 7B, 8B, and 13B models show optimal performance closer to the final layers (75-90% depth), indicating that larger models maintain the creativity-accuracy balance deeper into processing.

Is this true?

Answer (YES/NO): NO